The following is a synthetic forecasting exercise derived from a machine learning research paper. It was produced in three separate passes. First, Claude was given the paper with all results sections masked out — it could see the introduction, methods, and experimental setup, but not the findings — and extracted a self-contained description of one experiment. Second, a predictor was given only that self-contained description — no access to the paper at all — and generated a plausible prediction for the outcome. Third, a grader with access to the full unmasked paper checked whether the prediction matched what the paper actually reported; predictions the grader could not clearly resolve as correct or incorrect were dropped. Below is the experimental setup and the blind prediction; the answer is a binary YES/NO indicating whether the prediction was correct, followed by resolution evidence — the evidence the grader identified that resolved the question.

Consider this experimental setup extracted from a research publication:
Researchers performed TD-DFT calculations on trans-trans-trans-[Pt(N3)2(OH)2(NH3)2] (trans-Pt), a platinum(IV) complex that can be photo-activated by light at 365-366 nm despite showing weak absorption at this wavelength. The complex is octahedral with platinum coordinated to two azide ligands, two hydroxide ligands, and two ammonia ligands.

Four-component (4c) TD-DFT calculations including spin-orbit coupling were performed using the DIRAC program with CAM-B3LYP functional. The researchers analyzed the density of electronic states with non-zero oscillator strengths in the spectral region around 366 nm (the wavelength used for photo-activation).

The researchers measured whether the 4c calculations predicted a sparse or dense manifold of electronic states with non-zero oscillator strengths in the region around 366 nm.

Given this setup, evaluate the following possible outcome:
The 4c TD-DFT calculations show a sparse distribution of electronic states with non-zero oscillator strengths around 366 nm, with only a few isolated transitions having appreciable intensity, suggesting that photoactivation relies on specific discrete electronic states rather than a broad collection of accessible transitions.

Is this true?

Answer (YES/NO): NO